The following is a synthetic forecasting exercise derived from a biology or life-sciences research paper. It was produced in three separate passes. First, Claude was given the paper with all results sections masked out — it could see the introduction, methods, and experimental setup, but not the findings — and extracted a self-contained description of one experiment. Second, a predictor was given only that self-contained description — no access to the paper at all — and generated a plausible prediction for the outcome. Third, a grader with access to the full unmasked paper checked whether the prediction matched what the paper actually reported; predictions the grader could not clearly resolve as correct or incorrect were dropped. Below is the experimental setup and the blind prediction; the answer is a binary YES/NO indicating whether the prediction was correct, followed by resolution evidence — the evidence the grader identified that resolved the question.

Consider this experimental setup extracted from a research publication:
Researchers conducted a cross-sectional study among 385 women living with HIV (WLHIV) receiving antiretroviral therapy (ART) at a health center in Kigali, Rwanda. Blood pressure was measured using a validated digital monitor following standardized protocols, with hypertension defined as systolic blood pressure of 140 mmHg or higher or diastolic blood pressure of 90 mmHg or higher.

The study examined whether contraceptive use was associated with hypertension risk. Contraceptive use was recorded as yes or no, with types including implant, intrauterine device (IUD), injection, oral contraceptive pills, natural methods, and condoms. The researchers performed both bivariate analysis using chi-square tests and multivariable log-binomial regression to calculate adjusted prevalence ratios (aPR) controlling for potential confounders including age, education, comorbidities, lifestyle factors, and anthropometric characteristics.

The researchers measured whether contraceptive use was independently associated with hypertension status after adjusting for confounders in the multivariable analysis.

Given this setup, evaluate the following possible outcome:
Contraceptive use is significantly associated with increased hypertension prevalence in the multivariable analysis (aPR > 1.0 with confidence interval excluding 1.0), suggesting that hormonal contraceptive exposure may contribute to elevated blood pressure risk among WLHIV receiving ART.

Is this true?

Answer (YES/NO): NO